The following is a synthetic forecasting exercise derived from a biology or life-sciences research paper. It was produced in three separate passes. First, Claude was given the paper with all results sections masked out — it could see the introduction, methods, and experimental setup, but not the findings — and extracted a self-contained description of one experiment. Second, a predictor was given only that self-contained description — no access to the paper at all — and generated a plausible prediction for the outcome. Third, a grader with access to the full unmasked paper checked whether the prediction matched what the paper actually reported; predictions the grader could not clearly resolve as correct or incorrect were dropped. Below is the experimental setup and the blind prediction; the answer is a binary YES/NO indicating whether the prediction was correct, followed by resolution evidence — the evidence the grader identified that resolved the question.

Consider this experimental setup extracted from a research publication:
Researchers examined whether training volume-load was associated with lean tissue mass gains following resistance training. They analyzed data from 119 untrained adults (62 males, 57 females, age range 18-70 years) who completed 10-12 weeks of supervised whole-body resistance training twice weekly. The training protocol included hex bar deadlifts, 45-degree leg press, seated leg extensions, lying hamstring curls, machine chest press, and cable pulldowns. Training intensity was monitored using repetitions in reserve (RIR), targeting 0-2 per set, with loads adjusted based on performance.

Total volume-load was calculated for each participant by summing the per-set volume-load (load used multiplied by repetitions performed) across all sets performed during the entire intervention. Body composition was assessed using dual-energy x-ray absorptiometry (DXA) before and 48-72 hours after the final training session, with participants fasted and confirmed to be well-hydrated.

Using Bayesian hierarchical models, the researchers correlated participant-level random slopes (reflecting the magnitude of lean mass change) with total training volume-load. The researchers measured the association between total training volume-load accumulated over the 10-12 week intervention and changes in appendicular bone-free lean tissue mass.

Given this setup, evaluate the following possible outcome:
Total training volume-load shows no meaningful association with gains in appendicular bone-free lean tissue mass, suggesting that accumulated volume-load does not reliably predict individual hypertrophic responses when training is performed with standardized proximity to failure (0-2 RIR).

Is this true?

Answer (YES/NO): YES